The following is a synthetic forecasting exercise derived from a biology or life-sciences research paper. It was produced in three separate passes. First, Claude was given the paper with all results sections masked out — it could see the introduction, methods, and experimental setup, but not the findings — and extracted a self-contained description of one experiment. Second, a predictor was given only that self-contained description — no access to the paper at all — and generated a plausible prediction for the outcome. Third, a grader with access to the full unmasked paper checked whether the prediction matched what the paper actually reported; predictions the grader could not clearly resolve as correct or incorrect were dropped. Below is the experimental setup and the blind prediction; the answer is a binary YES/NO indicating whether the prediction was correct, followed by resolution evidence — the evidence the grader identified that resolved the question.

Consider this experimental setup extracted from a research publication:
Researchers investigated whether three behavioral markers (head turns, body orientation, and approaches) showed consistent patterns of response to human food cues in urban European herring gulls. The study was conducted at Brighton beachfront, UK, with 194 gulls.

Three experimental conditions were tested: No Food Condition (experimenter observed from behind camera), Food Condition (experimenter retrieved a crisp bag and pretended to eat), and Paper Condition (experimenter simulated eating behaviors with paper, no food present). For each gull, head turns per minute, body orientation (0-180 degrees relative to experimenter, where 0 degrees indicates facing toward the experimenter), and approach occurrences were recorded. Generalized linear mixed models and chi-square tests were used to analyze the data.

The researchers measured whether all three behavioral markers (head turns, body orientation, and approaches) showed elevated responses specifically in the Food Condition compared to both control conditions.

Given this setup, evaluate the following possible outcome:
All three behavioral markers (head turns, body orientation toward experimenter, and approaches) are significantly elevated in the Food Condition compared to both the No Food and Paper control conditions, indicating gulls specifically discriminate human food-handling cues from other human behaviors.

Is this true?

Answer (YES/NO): NO